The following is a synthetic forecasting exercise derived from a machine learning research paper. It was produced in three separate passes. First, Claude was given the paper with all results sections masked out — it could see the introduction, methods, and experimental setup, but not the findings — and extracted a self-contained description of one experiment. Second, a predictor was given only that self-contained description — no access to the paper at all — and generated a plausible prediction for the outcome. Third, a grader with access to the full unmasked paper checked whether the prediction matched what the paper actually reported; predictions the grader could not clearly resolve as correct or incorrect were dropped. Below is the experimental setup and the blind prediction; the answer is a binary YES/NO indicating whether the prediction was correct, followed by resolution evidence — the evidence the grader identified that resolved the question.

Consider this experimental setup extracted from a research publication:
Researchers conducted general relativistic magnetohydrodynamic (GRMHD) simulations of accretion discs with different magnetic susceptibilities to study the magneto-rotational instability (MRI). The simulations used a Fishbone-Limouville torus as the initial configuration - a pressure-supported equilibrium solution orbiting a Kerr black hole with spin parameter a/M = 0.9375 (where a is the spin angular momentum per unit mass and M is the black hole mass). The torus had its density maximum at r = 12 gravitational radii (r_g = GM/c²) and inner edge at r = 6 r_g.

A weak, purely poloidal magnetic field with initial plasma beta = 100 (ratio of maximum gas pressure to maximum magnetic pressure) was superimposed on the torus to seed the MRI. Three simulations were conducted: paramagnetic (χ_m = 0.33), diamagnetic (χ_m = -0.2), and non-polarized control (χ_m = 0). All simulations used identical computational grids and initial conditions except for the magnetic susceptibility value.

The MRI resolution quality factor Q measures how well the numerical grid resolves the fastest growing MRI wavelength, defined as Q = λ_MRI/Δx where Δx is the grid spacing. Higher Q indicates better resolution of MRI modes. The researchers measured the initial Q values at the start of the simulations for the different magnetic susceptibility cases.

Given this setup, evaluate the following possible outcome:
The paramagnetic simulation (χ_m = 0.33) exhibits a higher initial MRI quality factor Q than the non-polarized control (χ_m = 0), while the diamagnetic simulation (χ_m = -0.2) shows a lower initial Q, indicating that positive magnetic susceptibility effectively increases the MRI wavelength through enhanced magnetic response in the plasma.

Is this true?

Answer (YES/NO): NO